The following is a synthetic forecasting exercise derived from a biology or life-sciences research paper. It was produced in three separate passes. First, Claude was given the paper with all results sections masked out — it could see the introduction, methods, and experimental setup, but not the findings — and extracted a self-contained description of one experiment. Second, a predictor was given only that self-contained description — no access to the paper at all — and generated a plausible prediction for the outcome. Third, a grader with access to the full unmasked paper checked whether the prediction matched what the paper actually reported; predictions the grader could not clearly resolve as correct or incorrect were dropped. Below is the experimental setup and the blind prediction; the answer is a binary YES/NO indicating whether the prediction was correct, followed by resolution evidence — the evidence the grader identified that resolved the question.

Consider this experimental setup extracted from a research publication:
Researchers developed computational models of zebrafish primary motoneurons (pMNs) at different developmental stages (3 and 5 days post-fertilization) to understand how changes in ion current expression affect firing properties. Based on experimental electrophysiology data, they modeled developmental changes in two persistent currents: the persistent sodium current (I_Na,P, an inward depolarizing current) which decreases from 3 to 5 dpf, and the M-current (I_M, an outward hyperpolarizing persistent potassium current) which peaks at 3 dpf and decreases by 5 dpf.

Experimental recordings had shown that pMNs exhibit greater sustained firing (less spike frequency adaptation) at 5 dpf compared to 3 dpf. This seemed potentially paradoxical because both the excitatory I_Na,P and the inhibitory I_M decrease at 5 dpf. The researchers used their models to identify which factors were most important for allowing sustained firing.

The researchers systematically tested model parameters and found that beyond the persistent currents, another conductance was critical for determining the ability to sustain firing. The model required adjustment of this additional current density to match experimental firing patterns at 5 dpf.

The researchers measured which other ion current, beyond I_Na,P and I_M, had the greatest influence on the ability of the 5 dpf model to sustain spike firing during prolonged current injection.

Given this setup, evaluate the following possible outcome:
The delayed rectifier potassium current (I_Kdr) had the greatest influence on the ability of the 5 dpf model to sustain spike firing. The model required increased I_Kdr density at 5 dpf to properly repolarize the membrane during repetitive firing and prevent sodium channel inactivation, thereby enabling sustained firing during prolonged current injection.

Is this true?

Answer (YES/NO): NO